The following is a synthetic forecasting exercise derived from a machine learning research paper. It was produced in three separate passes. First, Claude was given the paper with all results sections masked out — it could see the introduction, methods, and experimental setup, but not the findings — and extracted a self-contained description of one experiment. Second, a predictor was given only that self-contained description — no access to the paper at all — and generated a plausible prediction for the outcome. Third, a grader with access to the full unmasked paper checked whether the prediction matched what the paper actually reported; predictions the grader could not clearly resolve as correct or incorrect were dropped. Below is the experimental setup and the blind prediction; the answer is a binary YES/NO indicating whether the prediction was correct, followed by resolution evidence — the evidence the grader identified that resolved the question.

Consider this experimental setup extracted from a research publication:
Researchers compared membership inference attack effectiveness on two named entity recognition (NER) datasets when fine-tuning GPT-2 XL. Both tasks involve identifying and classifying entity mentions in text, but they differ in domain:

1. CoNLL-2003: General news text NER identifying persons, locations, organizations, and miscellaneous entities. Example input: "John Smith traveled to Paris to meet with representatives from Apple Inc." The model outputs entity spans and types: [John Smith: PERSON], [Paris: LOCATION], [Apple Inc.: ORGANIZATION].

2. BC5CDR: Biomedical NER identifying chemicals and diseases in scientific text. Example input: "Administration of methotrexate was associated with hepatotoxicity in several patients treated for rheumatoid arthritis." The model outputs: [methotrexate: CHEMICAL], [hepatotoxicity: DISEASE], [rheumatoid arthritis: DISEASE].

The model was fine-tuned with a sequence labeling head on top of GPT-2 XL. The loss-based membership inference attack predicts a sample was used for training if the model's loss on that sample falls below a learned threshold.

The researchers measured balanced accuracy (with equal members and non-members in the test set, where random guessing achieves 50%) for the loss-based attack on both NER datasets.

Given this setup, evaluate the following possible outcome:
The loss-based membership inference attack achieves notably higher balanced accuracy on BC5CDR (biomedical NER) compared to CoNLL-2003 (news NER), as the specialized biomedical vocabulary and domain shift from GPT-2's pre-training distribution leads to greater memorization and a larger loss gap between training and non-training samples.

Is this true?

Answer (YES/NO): NO